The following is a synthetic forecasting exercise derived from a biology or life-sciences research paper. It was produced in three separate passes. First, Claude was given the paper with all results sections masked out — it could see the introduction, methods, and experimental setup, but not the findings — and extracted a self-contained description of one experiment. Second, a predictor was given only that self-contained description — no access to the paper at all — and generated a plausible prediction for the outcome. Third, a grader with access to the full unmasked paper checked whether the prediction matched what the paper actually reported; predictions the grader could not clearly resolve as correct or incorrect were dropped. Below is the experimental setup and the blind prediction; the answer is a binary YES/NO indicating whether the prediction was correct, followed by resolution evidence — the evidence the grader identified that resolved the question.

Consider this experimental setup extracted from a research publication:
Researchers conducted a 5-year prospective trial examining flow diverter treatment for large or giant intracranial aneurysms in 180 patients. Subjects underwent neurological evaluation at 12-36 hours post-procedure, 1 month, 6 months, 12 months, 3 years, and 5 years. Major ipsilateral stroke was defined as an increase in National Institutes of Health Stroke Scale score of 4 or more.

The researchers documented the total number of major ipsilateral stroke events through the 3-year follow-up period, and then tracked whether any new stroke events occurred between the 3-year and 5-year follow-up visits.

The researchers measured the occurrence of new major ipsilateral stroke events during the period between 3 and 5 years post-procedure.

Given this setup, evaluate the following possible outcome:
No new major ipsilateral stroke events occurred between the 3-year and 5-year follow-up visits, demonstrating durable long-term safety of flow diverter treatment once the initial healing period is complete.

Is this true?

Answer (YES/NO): YES